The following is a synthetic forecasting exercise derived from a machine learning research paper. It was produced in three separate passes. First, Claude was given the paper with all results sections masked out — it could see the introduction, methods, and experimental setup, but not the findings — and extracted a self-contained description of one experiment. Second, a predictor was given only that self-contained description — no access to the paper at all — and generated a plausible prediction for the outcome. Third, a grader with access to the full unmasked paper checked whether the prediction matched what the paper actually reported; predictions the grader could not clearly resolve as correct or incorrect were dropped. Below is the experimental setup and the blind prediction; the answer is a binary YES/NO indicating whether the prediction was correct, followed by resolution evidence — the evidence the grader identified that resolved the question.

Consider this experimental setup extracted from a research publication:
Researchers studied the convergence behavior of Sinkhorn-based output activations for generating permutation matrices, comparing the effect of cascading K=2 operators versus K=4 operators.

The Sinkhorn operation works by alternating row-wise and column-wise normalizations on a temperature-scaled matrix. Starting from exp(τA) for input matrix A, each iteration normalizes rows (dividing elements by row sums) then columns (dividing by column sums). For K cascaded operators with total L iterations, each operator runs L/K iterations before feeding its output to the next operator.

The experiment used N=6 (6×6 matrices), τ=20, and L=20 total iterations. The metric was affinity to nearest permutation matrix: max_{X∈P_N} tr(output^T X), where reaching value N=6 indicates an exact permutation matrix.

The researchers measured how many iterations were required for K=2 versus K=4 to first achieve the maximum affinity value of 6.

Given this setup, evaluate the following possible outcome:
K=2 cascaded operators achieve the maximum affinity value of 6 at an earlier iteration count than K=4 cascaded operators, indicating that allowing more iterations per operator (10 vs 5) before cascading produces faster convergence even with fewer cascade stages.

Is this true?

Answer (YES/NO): NO